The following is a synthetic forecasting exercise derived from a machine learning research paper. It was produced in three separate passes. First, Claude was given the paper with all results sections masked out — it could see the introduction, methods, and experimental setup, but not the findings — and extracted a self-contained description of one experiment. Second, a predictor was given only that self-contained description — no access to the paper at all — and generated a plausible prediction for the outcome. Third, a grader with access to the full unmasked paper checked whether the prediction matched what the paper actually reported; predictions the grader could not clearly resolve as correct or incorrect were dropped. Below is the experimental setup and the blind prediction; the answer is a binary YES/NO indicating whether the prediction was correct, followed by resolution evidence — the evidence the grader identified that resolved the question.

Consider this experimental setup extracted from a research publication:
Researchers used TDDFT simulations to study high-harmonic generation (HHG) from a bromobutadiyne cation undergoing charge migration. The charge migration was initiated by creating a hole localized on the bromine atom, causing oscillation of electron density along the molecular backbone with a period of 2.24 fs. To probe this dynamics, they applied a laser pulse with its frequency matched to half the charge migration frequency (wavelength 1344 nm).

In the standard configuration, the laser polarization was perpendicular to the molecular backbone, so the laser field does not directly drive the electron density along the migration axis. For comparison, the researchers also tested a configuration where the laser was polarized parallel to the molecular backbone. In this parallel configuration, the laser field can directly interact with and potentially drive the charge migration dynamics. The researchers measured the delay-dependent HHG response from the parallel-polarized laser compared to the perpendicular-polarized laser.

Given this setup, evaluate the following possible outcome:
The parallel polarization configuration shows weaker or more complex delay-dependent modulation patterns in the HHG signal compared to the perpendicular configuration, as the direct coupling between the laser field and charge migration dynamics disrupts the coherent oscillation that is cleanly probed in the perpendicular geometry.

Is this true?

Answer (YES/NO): YES